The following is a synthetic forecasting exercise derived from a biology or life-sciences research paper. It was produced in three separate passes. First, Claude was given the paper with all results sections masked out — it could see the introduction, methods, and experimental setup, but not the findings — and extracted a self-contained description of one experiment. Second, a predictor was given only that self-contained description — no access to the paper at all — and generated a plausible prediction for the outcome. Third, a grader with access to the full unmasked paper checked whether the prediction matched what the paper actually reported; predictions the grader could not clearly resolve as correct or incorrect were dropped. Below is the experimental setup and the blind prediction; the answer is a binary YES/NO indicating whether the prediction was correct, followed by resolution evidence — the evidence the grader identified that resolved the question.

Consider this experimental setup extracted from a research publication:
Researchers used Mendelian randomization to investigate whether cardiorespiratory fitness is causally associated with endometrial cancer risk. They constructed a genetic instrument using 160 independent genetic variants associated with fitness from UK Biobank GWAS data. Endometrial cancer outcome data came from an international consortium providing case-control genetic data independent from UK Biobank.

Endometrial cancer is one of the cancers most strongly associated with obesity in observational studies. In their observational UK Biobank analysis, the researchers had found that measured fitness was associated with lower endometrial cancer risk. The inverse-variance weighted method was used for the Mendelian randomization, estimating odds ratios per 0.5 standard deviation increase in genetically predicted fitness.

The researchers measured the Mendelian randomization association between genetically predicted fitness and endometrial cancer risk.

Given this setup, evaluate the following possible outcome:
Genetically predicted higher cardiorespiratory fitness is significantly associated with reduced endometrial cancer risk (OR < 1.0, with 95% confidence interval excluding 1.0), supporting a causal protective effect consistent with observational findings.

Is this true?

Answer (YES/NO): NO